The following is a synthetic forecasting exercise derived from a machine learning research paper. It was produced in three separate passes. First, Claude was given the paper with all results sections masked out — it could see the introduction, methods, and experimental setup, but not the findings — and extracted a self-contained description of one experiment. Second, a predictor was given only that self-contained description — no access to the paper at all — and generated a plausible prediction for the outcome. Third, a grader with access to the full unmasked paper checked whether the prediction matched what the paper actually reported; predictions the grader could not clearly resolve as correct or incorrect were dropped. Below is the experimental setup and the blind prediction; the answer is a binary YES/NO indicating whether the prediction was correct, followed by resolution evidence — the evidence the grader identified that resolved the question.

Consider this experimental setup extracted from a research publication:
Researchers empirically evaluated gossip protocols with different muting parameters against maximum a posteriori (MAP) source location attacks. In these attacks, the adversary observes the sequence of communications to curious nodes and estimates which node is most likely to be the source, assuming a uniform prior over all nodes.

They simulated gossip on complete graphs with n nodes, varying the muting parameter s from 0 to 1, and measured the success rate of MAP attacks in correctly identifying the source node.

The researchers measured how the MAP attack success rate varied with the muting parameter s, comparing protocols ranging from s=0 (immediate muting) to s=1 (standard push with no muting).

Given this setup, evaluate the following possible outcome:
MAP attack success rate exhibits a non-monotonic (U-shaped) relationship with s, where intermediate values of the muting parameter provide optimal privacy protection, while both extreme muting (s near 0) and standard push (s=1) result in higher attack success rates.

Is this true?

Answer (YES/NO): NO